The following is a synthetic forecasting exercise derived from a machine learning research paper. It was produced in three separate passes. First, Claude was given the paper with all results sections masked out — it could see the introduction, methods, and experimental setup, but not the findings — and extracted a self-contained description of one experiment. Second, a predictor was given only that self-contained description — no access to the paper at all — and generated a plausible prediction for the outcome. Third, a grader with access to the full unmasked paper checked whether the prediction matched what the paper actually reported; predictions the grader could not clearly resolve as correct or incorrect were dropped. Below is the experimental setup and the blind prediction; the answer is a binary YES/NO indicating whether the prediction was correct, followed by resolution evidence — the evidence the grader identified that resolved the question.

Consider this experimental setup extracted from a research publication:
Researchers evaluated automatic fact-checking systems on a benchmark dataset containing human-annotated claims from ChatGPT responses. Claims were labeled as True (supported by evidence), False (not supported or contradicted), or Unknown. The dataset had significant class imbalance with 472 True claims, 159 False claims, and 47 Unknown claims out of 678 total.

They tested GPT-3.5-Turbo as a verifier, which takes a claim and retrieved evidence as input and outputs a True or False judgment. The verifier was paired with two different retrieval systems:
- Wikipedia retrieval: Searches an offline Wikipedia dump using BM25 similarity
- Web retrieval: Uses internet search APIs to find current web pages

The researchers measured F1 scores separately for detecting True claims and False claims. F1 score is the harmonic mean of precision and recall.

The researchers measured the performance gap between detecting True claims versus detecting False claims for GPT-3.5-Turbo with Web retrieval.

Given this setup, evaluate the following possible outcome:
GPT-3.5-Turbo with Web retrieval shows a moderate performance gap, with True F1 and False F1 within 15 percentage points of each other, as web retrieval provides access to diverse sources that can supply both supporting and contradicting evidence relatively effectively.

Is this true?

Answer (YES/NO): NO